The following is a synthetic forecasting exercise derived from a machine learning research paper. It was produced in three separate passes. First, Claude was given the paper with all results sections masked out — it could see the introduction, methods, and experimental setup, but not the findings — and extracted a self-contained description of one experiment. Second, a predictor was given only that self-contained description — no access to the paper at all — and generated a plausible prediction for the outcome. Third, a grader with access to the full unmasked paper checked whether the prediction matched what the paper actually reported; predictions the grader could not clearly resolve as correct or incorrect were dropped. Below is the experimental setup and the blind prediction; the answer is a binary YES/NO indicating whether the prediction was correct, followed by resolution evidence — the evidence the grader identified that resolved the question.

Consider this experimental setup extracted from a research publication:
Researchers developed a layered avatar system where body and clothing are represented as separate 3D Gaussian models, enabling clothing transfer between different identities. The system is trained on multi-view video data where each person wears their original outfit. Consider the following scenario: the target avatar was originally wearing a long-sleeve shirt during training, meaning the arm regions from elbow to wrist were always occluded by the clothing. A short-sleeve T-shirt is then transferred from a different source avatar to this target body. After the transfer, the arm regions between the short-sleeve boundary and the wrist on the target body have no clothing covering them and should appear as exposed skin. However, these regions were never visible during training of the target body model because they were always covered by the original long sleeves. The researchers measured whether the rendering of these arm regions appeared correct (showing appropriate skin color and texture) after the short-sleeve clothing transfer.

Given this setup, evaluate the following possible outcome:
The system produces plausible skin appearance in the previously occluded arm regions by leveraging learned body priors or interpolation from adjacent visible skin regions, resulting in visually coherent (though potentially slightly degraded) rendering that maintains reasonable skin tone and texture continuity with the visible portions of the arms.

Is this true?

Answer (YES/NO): NO